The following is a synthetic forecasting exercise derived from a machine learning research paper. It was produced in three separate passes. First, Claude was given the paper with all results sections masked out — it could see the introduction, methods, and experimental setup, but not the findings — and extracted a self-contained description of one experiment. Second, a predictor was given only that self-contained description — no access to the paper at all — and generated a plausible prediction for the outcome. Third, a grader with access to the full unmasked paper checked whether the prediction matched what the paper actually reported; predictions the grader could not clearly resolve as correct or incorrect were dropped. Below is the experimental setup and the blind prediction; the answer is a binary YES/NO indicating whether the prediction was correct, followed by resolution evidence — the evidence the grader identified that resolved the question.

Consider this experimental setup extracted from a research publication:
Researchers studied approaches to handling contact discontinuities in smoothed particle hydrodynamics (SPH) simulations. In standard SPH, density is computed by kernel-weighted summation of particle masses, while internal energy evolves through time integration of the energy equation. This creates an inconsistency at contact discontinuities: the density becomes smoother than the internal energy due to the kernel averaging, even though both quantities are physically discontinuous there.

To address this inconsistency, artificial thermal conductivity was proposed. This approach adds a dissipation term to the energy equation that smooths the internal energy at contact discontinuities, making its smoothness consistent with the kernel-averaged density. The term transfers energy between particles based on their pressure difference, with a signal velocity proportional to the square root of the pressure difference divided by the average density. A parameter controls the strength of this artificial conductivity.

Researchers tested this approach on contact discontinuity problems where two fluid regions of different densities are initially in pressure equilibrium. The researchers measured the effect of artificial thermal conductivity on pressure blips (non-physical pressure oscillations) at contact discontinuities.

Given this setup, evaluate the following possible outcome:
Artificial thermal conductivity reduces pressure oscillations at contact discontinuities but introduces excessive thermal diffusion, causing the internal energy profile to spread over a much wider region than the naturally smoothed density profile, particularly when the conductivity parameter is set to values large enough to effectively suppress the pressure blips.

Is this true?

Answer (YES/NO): NO